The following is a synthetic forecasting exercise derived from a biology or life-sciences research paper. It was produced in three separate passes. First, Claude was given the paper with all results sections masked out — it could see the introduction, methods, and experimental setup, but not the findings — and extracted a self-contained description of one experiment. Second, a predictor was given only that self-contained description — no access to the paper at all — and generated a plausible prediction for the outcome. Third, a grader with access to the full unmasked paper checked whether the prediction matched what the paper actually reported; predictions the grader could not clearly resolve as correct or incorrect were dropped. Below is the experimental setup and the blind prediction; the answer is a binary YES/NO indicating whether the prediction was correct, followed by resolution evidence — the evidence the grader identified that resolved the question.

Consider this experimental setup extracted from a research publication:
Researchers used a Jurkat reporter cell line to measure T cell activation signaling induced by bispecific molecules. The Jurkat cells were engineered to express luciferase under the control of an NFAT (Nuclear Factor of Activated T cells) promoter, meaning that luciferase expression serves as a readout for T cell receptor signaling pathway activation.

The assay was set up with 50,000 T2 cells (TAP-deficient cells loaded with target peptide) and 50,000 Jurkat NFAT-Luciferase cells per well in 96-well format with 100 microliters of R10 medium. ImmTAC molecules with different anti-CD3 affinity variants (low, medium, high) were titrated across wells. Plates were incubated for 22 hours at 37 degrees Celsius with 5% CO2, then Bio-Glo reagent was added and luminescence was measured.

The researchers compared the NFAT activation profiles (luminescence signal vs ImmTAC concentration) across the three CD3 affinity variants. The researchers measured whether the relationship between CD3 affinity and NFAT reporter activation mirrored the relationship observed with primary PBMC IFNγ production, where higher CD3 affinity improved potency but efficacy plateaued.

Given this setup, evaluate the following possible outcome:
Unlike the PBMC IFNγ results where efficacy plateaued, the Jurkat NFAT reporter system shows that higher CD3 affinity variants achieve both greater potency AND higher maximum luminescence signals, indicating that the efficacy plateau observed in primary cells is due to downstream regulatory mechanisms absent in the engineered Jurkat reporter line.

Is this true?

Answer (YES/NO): NO